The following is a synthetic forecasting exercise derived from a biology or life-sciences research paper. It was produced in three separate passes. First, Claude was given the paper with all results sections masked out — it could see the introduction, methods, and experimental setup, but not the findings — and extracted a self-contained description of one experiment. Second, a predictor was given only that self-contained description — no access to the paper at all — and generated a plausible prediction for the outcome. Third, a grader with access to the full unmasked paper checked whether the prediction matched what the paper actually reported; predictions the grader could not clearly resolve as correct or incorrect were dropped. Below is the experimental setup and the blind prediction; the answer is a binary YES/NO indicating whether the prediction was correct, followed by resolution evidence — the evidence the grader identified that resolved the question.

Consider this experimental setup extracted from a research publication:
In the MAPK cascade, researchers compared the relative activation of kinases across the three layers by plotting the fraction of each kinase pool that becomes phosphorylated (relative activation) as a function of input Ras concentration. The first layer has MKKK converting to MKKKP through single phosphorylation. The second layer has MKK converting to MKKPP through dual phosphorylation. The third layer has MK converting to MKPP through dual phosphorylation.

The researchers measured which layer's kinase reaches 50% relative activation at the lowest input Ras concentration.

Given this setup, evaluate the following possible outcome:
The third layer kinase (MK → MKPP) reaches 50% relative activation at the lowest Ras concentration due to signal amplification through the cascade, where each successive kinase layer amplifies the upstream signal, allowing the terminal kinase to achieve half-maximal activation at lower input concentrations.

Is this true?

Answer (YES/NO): YES